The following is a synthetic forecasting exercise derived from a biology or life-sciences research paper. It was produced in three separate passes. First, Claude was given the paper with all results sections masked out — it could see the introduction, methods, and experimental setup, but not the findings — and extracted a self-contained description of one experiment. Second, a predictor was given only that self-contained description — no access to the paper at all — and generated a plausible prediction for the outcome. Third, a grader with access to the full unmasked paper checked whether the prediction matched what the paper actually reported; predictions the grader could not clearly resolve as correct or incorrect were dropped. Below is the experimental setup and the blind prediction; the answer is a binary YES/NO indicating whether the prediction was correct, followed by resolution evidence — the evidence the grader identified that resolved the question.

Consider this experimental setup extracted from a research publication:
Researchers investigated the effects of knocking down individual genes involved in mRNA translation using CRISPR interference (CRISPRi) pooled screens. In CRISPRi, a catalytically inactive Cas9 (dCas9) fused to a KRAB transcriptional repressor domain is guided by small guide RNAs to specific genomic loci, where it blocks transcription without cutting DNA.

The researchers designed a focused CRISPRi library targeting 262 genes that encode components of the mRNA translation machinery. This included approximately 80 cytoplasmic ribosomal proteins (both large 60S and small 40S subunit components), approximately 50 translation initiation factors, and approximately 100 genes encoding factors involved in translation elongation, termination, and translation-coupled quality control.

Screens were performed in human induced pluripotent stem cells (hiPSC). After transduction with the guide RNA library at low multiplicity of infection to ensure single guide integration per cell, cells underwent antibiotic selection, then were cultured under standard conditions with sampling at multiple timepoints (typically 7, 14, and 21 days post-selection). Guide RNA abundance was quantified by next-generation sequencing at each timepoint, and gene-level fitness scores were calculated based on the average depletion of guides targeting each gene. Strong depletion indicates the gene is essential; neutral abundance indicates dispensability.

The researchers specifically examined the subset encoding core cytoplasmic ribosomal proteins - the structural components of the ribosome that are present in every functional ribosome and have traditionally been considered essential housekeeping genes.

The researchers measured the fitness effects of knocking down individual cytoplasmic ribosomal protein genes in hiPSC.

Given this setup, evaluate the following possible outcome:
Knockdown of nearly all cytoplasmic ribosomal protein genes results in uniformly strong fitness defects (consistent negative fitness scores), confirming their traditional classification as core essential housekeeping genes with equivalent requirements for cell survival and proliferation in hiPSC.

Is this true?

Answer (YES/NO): NO